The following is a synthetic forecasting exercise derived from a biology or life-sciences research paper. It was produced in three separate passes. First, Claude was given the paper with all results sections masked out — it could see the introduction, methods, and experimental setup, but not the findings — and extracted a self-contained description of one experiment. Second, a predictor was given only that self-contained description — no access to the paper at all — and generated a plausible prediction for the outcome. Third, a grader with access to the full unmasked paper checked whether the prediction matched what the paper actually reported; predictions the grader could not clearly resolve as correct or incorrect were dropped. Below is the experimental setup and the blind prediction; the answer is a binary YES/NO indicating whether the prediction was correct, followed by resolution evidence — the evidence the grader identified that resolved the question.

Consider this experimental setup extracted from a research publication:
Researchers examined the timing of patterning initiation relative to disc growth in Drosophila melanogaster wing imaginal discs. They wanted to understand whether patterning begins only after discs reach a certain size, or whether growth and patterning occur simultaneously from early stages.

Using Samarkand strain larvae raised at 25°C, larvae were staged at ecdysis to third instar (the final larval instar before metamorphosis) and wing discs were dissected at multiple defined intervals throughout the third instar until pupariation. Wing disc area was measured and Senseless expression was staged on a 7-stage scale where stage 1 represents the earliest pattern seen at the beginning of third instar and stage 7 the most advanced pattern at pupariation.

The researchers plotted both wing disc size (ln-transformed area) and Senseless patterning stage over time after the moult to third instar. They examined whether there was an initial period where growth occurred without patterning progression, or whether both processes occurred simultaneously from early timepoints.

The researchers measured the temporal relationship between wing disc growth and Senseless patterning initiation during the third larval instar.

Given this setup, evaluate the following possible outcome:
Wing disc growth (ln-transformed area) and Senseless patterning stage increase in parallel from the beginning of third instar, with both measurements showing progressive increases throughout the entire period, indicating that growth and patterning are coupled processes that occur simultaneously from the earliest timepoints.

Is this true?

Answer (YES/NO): YES